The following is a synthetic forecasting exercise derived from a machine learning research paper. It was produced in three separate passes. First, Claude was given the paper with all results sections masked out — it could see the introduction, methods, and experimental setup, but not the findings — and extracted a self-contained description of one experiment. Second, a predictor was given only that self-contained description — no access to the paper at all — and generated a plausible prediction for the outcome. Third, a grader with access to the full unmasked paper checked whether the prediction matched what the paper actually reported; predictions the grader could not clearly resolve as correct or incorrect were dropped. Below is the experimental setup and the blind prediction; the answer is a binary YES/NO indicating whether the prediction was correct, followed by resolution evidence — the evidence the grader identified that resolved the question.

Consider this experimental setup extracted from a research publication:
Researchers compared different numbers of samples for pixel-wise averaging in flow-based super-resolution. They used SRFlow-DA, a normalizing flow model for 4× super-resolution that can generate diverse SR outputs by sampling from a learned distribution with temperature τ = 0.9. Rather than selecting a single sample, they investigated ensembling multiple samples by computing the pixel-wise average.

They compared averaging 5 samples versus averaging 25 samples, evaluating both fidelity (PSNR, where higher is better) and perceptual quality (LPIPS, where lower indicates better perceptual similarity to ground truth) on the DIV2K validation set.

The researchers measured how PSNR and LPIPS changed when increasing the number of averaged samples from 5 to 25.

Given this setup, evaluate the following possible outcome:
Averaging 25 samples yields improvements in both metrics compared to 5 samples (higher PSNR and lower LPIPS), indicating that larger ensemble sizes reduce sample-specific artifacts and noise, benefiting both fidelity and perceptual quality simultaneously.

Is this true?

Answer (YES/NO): NO